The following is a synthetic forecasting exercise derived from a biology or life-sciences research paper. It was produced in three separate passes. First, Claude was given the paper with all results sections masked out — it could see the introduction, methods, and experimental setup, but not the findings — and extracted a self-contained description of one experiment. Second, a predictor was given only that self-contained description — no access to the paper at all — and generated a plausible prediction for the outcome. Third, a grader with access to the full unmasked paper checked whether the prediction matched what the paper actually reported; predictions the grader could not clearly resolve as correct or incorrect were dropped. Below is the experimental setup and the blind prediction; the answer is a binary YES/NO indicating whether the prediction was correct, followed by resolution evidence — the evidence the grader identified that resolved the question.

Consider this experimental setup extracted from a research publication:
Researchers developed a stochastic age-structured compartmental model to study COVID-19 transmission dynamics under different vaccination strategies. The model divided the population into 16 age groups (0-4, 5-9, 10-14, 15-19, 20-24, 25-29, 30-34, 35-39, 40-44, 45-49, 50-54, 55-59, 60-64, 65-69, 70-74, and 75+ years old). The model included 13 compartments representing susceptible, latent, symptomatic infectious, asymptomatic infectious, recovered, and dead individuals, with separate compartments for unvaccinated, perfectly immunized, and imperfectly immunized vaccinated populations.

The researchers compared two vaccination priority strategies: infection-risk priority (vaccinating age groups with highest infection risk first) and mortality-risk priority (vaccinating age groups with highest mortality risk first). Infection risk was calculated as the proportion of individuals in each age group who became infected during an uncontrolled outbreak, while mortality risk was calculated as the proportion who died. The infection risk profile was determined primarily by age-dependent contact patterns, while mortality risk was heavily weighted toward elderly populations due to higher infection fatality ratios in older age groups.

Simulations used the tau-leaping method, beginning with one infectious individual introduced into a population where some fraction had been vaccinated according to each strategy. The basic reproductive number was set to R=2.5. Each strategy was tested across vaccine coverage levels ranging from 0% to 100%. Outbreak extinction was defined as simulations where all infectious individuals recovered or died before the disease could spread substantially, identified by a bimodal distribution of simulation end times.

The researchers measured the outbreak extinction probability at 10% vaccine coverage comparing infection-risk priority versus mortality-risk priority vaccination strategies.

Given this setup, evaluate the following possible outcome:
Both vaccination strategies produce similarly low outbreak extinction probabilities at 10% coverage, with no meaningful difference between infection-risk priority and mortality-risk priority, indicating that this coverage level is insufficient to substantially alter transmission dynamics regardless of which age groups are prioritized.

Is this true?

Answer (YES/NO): NO